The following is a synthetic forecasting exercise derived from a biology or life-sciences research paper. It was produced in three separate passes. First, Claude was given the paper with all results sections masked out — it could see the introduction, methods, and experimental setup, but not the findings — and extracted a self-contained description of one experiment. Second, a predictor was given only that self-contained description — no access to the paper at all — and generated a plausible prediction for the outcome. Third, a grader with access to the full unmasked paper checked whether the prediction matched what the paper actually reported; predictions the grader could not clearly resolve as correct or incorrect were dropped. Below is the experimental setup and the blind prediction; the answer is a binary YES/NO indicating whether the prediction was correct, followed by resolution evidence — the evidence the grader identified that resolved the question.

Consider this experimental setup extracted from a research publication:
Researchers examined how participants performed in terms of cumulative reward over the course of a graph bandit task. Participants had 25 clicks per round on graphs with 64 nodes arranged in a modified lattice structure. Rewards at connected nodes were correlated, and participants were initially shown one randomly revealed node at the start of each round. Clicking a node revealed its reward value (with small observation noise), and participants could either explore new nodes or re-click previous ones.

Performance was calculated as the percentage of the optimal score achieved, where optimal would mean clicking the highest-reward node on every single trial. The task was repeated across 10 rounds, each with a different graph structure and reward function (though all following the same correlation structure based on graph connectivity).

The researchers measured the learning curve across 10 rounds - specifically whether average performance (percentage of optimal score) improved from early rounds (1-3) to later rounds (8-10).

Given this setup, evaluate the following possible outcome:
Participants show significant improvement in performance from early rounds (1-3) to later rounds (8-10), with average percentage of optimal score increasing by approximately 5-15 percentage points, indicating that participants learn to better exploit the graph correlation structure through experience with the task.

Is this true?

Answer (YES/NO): NO